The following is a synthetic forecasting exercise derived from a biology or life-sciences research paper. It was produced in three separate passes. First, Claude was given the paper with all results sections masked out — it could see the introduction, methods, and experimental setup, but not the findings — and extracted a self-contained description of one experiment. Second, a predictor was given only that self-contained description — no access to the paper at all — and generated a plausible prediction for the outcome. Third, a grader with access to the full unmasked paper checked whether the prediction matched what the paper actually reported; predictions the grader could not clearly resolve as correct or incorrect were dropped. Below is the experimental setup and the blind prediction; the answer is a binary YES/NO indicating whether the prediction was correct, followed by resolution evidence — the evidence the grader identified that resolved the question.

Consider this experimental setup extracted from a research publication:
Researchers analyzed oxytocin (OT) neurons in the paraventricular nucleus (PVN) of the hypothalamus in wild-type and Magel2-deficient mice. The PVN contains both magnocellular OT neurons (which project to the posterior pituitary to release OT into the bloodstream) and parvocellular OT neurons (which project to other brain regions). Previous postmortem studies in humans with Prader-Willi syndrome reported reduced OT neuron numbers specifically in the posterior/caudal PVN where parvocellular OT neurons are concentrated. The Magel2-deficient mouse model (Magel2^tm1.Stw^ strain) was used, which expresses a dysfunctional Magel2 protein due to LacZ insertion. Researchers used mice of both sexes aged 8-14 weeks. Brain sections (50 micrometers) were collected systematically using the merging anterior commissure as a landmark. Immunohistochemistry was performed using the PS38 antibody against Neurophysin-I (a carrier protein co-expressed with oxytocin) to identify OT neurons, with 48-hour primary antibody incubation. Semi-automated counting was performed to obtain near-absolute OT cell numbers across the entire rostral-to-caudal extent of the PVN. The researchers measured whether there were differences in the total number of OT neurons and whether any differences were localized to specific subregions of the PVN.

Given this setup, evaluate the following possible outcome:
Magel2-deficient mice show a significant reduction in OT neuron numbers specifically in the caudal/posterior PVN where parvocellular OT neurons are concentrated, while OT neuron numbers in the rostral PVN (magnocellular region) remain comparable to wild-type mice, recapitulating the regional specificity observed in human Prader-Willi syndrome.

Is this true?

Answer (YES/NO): YES